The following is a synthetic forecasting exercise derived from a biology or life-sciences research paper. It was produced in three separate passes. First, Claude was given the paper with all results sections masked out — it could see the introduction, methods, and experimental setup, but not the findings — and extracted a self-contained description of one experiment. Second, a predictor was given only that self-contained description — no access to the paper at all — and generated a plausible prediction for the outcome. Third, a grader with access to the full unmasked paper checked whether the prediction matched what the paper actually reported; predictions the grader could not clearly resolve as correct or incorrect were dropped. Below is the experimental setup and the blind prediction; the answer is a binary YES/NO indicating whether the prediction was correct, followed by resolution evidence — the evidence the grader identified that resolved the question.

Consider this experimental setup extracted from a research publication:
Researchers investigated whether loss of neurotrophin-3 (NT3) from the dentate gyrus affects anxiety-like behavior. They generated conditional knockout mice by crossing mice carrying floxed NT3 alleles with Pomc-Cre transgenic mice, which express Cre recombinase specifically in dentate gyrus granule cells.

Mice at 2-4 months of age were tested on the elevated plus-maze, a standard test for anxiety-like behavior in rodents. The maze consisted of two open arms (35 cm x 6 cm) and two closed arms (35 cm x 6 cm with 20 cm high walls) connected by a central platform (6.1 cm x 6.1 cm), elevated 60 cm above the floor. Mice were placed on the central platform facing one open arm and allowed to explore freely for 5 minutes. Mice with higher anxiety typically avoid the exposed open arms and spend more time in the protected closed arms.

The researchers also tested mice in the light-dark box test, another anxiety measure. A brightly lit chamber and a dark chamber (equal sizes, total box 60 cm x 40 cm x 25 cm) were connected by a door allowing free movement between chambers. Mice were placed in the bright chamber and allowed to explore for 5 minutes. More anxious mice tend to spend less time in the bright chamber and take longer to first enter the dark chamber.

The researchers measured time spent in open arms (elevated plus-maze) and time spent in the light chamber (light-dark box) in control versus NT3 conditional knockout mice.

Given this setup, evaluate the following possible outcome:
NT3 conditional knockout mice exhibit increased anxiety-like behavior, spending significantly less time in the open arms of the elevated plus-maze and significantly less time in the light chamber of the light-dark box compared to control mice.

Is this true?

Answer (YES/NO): YES